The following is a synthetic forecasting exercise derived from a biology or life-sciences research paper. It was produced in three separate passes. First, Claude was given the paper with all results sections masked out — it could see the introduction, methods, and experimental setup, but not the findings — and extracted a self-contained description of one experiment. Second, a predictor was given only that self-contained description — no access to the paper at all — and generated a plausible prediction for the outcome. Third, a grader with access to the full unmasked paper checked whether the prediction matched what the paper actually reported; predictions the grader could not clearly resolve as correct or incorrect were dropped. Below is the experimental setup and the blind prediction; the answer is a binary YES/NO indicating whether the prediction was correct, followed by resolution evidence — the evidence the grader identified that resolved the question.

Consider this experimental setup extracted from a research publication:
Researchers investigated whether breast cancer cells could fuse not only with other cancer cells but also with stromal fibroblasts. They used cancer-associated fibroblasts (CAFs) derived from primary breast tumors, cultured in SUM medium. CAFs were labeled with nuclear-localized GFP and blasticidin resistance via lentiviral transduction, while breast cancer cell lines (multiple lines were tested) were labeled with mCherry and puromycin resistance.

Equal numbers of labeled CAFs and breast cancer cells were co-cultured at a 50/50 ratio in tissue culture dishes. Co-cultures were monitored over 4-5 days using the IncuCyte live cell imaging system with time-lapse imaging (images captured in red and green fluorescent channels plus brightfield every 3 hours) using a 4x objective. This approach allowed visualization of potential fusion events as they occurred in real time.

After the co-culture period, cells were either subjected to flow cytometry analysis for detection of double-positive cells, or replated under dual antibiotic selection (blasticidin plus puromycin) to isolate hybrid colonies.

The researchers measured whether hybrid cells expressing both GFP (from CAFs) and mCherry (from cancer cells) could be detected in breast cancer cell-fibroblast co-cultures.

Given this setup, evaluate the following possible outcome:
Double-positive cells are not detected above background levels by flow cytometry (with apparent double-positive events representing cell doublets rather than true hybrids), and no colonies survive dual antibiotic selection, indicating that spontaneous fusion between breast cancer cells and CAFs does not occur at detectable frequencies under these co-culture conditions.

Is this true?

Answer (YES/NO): NO